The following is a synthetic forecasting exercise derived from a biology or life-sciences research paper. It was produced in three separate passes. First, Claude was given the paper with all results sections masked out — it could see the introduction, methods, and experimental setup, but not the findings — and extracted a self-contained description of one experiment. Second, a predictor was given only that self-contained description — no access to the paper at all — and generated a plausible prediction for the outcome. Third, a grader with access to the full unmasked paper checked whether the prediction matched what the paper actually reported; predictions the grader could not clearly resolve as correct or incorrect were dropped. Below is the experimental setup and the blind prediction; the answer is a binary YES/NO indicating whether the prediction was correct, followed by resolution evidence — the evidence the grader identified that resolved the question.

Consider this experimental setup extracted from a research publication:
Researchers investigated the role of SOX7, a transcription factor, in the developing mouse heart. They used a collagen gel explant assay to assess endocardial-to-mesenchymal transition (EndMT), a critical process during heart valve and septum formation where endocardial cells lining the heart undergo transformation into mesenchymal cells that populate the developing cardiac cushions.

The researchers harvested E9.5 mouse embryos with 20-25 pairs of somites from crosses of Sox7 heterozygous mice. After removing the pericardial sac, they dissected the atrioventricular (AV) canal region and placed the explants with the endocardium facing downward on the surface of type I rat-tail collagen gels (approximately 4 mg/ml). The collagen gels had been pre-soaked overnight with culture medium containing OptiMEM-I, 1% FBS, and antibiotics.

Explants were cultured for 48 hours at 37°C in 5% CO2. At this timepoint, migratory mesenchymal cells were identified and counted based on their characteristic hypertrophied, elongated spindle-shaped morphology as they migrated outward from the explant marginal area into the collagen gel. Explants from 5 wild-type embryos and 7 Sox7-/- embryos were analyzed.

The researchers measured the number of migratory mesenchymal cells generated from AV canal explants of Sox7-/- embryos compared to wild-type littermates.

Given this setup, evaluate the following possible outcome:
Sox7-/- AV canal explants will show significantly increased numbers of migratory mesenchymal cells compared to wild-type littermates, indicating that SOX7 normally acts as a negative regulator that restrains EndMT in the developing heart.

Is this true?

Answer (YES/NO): NO